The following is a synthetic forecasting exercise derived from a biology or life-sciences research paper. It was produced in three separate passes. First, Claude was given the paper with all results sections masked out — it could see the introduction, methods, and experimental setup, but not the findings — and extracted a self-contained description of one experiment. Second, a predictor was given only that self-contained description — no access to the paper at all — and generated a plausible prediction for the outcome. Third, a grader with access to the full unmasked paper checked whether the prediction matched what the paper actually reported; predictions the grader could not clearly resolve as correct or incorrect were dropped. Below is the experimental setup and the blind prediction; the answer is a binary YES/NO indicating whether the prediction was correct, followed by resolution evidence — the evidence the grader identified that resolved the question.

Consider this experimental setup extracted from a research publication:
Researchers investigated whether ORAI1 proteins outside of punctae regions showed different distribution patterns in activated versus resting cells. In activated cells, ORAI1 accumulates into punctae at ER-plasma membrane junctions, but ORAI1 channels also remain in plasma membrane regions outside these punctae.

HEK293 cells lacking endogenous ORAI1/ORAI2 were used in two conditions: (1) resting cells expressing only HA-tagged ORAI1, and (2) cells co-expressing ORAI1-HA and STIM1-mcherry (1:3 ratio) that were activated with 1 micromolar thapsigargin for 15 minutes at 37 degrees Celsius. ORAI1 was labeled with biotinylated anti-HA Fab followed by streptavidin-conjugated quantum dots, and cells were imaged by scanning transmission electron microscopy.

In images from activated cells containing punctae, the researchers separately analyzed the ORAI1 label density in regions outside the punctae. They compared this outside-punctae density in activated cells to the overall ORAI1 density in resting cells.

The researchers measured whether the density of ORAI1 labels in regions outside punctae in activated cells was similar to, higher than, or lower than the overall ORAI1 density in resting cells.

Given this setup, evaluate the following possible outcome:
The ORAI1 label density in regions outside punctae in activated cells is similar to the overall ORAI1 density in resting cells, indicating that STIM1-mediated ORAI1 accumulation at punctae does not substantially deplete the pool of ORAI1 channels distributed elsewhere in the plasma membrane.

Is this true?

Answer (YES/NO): NO